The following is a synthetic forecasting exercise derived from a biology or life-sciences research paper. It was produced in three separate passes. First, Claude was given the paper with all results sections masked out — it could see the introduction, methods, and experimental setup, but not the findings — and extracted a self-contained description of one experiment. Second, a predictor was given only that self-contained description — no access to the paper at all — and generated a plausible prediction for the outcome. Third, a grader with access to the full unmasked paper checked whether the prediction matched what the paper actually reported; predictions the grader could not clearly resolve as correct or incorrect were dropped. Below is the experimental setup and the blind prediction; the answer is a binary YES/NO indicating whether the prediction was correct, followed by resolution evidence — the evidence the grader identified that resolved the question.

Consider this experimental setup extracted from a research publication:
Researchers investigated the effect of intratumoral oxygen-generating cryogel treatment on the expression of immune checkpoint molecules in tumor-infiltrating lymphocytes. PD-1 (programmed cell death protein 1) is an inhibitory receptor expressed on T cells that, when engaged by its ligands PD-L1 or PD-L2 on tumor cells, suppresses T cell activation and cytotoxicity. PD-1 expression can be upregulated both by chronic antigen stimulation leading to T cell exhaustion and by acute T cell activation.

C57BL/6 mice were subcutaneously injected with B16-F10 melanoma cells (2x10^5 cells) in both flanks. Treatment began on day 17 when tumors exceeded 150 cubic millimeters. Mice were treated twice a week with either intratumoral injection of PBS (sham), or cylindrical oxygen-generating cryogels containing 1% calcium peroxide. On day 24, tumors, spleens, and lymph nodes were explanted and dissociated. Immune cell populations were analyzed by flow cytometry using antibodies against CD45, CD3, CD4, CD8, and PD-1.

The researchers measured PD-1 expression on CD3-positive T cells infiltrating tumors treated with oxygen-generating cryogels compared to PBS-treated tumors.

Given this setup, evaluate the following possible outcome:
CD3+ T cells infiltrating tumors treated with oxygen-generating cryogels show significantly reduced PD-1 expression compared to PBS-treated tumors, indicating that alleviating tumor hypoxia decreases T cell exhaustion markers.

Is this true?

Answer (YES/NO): YES